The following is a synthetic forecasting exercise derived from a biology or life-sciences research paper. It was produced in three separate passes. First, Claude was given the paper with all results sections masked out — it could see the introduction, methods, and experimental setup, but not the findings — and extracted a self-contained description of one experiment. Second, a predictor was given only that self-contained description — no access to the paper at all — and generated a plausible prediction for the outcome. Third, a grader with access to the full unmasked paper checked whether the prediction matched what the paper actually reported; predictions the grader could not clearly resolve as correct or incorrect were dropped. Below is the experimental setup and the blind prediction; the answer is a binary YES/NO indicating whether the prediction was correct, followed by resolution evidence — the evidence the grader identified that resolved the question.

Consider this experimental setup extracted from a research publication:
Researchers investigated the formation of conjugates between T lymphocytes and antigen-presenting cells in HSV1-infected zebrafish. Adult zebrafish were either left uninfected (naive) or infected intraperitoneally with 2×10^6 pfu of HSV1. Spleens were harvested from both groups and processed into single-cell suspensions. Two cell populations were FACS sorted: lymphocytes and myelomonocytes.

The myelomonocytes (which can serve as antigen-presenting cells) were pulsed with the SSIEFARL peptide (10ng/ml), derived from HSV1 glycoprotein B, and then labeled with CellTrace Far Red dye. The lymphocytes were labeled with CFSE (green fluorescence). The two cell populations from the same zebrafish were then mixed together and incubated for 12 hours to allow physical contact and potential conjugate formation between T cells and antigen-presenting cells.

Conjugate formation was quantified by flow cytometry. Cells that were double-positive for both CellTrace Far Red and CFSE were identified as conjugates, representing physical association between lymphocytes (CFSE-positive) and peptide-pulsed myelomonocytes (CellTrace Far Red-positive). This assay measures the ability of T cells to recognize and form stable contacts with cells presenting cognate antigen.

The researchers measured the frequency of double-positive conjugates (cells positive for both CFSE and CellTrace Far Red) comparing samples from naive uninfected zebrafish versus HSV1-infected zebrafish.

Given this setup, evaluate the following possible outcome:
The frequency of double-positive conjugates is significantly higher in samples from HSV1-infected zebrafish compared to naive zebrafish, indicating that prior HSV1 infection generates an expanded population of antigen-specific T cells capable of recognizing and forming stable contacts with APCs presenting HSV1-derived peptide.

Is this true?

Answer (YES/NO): YES